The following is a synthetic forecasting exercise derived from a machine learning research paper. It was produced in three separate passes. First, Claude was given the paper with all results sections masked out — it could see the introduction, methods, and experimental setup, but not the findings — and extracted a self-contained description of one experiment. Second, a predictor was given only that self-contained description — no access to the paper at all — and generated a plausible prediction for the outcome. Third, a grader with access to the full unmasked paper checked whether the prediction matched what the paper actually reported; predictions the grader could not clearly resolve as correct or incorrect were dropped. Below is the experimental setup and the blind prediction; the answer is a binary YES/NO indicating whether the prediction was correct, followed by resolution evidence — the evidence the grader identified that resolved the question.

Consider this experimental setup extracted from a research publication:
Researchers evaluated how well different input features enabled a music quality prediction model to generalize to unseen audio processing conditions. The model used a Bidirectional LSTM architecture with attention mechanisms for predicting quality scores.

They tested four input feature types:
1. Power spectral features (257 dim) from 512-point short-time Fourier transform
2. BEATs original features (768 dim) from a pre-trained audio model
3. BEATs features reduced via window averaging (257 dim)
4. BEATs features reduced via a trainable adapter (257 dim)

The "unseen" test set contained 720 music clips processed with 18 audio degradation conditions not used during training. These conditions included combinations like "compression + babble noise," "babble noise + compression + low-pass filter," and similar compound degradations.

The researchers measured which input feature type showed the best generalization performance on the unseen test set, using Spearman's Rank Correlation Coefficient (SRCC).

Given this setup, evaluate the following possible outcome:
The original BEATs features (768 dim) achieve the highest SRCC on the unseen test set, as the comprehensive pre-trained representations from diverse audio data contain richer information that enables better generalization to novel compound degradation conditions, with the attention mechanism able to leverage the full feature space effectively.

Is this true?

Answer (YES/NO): NO